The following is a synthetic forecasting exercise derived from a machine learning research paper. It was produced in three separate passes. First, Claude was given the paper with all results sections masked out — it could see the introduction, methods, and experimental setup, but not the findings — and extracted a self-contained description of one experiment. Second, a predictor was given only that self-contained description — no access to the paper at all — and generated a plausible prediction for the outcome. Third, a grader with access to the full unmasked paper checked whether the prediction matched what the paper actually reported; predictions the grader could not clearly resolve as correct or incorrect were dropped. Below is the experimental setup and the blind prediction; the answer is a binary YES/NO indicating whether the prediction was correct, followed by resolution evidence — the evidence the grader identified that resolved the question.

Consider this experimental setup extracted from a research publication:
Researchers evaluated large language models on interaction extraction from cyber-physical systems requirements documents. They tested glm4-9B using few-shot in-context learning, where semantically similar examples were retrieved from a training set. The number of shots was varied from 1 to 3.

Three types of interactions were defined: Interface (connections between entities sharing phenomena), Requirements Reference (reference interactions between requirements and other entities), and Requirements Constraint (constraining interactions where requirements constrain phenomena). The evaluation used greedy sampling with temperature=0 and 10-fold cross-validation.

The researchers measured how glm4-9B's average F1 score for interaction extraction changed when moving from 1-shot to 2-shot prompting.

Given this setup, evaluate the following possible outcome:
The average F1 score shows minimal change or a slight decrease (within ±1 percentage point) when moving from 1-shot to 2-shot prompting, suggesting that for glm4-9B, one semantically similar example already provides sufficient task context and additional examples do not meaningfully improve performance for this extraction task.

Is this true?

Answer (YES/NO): NO